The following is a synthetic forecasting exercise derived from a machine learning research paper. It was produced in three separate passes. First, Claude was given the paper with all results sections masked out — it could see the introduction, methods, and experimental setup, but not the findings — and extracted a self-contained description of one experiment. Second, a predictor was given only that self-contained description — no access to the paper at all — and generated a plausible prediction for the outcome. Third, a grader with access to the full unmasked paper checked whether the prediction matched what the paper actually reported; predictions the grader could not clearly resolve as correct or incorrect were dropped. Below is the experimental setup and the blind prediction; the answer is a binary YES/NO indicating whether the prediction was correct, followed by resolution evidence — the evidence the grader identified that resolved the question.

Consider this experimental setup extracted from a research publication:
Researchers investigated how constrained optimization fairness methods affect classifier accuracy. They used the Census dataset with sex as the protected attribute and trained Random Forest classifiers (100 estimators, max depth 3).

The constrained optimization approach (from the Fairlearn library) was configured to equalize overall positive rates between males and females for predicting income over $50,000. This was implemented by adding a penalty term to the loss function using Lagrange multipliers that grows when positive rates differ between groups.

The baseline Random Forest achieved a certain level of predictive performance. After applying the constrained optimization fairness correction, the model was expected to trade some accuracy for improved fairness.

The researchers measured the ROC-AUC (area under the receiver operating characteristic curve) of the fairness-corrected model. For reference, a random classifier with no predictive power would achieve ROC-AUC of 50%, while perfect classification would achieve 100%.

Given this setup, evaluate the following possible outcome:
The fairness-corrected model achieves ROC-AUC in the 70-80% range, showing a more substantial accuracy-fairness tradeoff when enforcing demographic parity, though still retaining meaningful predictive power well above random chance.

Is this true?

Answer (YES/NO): NO